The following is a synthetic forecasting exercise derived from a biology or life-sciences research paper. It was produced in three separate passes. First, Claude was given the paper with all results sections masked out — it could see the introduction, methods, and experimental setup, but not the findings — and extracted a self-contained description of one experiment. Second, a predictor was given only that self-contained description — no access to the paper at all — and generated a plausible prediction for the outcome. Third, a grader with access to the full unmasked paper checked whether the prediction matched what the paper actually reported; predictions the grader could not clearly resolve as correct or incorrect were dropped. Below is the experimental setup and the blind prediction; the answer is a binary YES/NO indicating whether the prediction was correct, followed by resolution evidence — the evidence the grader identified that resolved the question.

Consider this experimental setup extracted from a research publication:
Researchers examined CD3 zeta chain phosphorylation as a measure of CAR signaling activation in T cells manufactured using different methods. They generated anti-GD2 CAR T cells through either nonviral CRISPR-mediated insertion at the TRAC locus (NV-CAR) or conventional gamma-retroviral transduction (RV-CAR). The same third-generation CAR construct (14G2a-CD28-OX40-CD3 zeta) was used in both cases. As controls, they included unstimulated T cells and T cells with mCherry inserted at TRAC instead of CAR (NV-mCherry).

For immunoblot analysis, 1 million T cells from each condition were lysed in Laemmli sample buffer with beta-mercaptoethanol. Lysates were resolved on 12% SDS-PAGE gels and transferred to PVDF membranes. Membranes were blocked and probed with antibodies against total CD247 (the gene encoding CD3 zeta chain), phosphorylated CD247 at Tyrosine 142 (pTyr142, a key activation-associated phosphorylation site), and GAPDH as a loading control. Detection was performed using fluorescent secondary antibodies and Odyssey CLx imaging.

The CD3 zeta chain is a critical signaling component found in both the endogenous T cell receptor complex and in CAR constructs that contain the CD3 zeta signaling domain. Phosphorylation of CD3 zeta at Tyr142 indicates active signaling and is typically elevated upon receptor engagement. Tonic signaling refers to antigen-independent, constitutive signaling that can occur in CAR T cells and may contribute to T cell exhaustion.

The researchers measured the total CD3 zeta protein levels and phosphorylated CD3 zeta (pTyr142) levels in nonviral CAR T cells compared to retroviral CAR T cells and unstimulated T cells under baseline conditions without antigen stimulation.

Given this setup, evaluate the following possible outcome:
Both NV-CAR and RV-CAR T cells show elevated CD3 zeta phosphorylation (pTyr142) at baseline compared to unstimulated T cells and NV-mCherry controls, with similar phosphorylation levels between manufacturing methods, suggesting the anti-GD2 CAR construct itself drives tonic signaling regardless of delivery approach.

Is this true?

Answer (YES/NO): NO